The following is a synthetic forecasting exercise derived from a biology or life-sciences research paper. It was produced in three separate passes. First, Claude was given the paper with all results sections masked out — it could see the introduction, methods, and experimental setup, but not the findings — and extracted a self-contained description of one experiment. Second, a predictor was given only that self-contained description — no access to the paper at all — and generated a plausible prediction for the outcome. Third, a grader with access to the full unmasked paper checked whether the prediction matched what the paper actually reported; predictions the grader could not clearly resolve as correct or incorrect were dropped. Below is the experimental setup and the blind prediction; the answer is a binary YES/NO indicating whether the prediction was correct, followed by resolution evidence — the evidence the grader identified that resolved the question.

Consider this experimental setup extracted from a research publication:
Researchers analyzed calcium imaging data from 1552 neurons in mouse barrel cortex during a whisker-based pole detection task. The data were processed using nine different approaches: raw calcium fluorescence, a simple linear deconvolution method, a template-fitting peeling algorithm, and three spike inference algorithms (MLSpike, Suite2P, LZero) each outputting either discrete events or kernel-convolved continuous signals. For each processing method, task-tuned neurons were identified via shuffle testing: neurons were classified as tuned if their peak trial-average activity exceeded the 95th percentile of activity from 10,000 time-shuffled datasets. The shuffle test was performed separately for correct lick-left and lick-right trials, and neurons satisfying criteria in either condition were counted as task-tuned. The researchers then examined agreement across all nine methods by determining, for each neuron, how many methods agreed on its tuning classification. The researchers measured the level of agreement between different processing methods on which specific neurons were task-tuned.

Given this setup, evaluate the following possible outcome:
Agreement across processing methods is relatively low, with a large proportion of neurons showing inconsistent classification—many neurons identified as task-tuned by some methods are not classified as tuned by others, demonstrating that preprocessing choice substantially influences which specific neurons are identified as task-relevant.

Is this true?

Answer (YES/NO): YES